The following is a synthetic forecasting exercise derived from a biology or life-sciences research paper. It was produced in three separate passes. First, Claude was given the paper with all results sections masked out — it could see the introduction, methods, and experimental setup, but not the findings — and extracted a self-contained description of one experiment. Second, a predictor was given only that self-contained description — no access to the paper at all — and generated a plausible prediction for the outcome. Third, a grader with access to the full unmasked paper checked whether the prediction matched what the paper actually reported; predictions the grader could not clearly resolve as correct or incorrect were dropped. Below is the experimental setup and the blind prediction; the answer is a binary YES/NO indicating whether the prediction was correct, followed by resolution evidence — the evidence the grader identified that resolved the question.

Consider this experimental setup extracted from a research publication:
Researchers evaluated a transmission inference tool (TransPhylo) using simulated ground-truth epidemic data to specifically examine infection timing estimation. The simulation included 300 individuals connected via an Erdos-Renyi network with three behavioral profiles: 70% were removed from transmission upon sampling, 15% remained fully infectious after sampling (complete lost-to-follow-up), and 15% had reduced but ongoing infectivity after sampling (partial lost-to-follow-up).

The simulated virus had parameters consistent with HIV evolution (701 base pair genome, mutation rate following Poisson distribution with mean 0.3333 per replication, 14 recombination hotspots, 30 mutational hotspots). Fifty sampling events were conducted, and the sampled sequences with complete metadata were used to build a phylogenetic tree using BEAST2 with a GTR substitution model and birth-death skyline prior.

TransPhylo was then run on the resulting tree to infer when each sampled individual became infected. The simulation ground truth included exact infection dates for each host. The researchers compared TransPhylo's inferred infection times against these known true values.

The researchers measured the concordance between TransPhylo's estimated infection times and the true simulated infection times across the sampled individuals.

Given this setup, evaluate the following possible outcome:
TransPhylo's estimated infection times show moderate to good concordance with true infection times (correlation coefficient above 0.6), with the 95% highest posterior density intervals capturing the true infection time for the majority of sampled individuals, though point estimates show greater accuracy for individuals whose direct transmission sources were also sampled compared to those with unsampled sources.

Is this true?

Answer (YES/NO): NO